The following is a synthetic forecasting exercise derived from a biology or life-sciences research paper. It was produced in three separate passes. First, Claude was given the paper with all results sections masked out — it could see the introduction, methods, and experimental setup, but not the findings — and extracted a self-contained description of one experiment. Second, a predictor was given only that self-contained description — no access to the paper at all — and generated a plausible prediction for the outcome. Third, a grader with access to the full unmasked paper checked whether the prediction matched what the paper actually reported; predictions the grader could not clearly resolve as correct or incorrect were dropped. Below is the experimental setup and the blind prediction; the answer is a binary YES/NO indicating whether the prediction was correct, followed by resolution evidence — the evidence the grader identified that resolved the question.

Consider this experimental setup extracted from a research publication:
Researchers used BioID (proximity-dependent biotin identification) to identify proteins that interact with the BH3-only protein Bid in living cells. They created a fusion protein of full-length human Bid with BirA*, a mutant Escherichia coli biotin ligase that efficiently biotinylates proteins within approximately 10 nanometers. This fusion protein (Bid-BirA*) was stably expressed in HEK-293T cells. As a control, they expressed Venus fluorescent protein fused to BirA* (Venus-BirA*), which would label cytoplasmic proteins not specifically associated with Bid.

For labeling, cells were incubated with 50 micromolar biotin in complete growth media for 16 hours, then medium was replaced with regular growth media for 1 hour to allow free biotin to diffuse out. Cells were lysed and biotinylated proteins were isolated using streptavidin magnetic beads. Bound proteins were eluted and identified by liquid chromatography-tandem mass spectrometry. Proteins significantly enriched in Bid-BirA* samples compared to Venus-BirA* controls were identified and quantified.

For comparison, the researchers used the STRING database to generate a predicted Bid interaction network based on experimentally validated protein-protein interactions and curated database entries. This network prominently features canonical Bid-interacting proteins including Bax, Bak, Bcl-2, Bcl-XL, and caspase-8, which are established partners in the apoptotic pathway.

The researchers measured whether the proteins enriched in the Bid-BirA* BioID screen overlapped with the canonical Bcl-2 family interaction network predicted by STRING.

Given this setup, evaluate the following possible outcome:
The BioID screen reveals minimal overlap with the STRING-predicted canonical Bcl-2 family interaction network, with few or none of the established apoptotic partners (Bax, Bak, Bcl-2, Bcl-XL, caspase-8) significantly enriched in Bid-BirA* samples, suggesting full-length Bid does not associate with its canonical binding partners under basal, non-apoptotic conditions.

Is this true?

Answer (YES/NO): YES